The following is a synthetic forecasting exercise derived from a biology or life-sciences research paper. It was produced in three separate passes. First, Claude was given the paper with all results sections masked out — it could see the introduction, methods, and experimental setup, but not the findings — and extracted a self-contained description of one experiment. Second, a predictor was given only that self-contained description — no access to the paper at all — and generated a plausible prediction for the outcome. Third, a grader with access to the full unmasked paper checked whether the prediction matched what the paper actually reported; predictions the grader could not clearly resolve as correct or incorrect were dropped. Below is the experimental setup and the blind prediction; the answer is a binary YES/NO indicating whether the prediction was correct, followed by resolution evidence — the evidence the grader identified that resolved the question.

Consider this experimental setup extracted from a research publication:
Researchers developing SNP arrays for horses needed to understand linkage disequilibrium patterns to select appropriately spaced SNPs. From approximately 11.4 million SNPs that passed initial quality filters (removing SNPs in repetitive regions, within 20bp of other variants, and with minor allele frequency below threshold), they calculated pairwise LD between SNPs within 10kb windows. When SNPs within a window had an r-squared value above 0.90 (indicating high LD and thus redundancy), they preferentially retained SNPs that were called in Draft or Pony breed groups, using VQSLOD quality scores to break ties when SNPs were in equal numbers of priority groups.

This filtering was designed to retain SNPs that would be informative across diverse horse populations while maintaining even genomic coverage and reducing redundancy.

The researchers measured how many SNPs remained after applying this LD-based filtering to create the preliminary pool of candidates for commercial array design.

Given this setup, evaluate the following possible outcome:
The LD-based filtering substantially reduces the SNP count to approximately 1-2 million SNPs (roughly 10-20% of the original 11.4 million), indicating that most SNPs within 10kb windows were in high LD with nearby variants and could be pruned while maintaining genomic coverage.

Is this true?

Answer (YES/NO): NO